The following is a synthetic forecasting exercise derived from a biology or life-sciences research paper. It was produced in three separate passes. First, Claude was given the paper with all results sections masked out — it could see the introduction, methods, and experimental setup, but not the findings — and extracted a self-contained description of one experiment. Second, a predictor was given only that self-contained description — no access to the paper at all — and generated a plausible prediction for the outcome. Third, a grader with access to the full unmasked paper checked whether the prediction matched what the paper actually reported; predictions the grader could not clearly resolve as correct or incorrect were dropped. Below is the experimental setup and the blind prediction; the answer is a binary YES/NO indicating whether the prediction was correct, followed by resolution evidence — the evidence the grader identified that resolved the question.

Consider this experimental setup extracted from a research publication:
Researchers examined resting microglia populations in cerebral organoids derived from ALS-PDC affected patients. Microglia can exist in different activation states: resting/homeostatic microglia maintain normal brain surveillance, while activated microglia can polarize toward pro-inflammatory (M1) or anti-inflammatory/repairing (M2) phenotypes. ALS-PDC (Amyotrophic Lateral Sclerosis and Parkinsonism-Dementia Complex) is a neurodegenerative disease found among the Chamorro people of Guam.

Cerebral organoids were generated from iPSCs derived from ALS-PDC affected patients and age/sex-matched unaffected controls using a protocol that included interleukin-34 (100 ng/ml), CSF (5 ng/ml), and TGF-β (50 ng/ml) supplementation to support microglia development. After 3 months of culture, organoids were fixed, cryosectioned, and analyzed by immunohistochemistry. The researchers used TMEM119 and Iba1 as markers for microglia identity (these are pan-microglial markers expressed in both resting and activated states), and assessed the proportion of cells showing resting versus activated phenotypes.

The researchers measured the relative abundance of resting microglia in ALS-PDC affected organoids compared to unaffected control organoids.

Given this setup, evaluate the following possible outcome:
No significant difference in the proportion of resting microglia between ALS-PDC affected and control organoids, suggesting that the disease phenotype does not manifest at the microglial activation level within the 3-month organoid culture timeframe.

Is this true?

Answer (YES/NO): NO